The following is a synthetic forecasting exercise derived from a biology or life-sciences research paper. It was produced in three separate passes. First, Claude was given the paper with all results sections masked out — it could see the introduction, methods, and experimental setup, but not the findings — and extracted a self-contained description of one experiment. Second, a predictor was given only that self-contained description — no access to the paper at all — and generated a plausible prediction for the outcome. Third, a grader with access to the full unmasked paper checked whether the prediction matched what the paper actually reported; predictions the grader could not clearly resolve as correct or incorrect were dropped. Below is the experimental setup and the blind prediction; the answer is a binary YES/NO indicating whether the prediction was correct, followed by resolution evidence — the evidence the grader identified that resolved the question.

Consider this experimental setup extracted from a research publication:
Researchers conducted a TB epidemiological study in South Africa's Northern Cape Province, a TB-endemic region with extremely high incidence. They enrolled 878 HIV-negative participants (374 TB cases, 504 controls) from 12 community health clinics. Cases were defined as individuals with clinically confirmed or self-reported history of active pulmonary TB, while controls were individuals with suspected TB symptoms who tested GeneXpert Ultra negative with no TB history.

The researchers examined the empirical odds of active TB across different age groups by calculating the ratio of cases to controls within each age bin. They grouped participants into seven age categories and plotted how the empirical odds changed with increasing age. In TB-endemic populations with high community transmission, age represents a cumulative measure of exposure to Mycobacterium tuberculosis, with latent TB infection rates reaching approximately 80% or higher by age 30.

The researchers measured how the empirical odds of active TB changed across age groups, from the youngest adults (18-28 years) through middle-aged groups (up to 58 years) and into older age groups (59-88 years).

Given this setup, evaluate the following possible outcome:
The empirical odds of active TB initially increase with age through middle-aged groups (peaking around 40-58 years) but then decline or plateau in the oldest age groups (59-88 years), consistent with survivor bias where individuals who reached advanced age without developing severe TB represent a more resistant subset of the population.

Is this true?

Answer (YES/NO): YES